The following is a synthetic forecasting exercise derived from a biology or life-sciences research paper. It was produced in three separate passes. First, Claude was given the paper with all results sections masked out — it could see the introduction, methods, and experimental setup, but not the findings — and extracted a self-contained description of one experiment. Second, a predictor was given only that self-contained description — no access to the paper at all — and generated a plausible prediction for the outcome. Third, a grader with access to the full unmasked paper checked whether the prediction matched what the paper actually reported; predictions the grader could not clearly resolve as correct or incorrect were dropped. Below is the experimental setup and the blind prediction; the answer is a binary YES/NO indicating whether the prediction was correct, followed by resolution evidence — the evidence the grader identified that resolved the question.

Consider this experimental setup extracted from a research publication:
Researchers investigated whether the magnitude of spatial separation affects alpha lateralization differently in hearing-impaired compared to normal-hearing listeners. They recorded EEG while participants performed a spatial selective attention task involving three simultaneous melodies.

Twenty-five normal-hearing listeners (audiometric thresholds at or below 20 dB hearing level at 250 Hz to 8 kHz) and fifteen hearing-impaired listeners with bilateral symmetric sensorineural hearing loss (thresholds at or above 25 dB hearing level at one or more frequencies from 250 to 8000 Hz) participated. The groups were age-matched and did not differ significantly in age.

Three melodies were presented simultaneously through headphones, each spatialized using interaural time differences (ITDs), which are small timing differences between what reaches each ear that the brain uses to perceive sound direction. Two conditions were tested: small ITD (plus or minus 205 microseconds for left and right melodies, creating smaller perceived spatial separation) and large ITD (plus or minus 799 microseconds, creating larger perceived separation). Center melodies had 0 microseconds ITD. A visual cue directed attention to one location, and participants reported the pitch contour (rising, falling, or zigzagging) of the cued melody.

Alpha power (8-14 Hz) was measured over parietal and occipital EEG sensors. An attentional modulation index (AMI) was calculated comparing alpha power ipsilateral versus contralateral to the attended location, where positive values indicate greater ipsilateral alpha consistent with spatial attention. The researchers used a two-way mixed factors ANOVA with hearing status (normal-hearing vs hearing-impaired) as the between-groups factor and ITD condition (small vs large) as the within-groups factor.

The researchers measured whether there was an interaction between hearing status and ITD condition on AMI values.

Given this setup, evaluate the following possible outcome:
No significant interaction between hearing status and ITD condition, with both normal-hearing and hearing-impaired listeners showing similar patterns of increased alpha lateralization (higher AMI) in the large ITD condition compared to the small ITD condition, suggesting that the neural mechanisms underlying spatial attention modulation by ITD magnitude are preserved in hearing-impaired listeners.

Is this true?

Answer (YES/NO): NO